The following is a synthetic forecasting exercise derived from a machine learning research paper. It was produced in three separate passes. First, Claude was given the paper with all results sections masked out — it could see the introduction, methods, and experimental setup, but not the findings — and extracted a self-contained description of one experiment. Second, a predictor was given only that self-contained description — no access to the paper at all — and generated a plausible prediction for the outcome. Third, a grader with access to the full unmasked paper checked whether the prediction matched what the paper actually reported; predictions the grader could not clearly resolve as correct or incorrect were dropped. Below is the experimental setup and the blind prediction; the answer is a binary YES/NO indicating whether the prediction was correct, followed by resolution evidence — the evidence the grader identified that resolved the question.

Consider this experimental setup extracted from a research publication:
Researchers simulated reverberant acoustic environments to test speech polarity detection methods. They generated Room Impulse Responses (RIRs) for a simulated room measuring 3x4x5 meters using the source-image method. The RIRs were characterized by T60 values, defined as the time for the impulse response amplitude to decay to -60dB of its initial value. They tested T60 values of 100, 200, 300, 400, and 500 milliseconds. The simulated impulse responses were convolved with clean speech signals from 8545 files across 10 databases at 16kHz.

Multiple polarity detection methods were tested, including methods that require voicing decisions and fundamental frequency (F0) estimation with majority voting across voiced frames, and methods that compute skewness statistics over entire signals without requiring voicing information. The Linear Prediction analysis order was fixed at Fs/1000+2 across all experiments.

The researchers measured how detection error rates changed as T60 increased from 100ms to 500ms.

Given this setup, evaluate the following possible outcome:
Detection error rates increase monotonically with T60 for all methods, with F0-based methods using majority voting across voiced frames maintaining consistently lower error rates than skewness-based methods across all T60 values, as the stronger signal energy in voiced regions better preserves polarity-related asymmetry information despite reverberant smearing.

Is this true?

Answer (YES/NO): NO